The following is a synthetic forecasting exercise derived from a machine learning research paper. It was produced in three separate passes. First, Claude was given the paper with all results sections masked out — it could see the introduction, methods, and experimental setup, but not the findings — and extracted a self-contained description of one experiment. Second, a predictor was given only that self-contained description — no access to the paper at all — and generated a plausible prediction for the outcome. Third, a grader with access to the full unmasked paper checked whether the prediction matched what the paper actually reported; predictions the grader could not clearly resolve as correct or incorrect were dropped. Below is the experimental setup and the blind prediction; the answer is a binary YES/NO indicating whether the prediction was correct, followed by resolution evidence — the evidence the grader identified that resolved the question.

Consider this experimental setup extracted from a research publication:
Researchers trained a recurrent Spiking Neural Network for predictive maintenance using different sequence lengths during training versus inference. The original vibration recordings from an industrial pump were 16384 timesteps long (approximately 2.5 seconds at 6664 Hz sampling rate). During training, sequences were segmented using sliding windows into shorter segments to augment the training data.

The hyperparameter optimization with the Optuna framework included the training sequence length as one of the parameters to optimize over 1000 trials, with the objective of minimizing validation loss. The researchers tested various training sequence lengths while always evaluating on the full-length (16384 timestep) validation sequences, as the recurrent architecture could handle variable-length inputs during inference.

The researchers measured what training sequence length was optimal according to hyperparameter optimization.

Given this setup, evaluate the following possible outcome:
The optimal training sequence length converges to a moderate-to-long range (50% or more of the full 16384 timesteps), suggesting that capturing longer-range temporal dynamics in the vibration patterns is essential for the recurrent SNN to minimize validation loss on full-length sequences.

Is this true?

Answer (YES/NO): NO